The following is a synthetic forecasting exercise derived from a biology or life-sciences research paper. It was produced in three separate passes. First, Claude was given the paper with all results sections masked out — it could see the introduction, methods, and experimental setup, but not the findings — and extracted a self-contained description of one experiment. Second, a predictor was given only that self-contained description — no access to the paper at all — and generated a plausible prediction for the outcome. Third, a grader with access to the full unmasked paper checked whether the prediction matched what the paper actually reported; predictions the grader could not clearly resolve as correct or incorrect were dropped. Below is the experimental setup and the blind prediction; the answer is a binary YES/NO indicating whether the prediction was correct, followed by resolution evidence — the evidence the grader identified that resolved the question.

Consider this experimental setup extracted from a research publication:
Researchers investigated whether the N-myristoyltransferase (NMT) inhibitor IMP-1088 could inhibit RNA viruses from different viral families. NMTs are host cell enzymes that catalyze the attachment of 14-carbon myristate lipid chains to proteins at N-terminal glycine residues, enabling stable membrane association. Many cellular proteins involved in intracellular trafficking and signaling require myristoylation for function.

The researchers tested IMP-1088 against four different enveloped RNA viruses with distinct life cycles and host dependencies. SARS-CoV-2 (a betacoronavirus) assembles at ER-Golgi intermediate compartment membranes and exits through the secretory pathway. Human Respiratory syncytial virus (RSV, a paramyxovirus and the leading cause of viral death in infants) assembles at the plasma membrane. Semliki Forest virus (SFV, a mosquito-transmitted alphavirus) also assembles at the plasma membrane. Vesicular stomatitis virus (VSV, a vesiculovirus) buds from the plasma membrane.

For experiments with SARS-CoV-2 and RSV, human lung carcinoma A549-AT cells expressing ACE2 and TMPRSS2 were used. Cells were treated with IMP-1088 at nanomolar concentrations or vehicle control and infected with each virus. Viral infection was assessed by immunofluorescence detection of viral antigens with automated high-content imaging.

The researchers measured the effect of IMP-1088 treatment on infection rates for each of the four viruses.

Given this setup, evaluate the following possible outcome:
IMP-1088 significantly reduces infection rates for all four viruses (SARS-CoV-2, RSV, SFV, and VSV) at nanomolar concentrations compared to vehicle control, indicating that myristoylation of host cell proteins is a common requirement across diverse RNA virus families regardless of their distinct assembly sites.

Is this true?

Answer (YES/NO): NO